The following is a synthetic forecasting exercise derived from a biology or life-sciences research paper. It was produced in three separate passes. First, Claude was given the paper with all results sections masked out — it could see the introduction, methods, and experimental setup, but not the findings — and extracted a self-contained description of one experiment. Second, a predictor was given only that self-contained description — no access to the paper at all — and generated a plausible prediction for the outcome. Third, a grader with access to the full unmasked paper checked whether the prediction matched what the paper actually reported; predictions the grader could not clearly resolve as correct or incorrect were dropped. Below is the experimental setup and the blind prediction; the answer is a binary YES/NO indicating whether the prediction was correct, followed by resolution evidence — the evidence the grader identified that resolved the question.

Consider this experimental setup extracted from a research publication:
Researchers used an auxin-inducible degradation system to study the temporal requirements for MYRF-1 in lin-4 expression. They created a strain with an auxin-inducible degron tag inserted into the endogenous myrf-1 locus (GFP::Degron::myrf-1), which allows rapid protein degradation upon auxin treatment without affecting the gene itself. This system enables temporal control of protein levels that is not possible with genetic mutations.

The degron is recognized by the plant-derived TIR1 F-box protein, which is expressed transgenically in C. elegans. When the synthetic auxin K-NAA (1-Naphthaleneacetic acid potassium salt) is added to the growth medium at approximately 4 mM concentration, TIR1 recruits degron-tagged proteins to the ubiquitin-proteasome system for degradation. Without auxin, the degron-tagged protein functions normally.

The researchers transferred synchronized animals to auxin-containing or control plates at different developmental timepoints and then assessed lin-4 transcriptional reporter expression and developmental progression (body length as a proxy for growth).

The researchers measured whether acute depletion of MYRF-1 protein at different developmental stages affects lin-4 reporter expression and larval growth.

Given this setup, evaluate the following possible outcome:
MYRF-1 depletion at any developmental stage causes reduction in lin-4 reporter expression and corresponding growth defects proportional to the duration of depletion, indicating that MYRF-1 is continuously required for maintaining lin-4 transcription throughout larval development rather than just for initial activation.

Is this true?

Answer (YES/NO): NO